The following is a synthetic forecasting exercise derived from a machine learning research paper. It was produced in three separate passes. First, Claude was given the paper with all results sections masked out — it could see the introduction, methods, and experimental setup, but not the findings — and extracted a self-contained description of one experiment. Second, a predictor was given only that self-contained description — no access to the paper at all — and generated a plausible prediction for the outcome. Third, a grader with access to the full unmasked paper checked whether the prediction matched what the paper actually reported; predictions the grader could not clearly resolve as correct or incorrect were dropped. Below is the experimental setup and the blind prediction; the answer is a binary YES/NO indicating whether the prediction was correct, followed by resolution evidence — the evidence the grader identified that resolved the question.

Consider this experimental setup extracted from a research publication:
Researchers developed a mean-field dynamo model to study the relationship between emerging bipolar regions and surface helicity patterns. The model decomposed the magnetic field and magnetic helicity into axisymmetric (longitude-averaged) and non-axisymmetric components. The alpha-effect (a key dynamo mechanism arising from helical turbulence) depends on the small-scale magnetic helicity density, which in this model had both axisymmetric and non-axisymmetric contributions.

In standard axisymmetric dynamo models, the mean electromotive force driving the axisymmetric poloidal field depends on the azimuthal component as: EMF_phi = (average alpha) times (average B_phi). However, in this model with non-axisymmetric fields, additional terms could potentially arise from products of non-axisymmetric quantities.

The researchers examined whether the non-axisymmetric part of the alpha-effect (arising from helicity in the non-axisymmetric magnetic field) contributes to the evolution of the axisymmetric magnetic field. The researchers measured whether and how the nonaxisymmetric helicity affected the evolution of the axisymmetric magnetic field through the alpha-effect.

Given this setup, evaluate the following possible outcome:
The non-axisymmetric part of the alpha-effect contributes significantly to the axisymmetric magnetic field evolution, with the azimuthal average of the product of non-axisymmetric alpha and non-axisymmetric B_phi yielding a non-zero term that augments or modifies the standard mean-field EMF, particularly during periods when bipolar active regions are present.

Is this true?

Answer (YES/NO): NO